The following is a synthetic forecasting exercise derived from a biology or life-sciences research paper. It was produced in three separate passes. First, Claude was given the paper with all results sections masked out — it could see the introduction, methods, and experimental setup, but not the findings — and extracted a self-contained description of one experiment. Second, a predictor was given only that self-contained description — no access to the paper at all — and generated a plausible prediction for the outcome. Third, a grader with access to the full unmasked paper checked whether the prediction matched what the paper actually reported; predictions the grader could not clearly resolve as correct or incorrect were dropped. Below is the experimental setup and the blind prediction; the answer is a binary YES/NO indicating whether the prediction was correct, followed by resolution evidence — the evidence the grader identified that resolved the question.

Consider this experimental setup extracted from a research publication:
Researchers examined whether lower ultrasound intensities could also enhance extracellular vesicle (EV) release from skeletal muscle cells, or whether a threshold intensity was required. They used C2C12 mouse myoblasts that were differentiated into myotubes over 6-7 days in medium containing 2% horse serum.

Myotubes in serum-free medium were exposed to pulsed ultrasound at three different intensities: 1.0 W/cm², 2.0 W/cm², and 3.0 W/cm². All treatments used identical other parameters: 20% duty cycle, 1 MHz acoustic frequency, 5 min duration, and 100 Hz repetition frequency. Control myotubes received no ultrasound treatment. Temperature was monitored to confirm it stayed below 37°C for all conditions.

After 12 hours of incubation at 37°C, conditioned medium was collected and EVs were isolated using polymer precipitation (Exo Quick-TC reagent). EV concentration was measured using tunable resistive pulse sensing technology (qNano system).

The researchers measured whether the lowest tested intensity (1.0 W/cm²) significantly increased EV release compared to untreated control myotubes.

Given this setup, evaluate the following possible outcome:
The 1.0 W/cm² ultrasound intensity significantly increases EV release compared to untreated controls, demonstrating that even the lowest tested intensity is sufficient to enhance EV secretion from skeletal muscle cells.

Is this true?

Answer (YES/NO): NO